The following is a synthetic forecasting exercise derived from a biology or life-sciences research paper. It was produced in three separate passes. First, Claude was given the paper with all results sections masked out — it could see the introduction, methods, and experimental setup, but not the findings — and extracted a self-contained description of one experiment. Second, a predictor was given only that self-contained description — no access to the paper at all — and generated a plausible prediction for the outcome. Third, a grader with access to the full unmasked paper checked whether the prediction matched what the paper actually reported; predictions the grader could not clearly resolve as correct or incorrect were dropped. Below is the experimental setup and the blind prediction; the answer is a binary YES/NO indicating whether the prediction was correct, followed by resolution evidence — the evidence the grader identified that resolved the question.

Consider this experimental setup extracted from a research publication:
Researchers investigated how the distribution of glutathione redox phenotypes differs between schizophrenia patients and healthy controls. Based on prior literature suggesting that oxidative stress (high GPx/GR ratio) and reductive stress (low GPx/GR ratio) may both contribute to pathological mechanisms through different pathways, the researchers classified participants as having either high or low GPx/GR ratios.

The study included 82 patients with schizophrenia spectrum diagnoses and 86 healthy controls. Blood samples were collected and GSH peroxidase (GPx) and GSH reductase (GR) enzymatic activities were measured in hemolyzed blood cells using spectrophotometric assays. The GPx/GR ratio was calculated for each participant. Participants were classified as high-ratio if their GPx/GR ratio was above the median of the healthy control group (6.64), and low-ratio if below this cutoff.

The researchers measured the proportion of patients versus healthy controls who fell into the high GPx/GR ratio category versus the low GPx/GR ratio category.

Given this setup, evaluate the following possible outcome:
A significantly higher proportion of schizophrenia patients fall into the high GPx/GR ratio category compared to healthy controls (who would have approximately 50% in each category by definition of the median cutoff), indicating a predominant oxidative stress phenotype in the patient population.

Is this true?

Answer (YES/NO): NO